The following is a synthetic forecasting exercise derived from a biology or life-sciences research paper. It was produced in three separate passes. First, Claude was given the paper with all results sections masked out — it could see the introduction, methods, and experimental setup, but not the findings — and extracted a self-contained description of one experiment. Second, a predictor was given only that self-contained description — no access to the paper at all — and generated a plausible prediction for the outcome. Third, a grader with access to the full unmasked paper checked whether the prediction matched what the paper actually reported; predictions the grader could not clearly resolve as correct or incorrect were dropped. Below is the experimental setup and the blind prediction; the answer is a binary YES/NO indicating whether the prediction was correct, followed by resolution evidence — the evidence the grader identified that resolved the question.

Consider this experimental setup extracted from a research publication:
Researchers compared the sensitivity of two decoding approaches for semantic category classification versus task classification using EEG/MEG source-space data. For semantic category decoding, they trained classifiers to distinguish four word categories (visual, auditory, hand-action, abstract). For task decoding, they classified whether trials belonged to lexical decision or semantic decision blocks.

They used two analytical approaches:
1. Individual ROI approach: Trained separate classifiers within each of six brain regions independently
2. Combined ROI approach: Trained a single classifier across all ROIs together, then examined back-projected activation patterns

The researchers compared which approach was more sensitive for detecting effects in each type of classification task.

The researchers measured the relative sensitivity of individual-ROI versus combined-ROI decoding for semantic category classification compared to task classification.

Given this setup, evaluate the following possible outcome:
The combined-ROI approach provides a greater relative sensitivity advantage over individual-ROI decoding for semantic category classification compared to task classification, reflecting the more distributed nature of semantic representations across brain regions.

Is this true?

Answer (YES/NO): NO